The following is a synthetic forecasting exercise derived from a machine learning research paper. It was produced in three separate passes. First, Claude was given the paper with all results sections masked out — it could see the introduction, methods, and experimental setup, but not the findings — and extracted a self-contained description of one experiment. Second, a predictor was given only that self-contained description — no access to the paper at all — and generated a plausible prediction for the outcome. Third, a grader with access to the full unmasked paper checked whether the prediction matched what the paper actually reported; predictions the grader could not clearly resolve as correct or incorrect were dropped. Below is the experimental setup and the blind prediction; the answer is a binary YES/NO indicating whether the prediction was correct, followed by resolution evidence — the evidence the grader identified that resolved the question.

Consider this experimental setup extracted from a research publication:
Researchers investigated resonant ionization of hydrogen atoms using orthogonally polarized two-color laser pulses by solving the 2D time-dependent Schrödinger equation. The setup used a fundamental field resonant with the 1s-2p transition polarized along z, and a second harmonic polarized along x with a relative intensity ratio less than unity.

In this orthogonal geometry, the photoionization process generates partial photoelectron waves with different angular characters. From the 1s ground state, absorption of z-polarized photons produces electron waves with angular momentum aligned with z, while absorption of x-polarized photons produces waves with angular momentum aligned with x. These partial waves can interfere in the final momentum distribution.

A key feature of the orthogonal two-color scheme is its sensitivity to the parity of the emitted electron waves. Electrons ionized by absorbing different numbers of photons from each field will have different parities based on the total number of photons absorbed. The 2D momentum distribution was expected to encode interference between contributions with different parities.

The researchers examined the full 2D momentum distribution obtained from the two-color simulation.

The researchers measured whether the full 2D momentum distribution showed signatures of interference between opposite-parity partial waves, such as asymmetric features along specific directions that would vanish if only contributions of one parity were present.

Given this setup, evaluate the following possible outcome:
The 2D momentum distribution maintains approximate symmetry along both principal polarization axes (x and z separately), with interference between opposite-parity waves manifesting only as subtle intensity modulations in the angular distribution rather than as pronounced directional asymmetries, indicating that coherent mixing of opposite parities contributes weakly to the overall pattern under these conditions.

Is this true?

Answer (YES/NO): NO